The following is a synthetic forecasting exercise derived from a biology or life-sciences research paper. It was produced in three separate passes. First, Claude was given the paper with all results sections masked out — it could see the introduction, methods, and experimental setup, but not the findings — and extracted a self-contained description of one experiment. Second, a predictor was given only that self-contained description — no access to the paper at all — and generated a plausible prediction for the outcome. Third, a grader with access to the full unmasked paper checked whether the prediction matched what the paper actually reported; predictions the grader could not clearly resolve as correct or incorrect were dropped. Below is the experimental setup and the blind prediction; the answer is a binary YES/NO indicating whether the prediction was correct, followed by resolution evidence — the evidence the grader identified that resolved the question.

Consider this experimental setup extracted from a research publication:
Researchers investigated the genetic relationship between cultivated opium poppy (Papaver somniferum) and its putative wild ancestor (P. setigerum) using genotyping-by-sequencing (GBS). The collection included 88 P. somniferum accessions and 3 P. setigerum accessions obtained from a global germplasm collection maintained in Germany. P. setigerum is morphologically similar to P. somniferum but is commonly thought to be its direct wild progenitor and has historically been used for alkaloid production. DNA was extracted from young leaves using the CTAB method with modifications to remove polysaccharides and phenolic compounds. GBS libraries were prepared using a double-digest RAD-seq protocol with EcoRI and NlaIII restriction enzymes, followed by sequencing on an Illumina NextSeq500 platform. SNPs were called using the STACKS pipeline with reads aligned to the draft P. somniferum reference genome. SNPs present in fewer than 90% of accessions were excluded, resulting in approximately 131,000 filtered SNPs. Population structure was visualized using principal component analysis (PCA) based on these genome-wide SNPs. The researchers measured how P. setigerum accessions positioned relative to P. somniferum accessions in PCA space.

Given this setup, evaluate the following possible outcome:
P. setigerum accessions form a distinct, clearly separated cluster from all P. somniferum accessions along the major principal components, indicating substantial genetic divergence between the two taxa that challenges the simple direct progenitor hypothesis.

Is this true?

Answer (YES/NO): YES